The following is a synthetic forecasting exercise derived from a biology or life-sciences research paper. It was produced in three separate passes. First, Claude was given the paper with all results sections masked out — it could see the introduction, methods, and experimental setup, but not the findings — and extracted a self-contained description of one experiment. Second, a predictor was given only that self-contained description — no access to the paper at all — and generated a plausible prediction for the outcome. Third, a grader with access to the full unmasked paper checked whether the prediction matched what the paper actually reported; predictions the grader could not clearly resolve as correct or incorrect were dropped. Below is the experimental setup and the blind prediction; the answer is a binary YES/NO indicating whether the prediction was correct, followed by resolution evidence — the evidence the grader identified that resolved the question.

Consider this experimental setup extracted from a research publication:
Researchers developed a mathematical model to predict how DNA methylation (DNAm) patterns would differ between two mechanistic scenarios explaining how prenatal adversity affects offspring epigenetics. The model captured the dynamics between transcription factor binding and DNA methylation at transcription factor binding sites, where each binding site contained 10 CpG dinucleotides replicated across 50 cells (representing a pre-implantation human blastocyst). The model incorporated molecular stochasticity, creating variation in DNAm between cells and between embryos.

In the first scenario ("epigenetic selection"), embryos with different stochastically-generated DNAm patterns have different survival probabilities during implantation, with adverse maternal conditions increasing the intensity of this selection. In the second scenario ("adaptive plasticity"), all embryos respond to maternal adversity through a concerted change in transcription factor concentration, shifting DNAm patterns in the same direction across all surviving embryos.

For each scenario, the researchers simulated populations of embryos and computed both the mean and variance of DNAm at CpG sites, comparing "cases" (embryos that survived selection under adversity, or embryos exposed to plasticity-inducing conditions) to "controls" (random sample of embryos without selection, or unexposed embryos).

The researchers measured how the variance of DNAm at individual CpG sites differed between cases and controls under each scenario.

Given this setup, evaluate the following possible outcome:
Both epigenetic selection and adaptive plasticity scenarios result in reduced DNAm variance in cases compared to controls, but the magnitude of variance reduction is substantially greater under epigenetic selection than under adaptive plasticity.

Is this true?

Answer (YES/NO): NO